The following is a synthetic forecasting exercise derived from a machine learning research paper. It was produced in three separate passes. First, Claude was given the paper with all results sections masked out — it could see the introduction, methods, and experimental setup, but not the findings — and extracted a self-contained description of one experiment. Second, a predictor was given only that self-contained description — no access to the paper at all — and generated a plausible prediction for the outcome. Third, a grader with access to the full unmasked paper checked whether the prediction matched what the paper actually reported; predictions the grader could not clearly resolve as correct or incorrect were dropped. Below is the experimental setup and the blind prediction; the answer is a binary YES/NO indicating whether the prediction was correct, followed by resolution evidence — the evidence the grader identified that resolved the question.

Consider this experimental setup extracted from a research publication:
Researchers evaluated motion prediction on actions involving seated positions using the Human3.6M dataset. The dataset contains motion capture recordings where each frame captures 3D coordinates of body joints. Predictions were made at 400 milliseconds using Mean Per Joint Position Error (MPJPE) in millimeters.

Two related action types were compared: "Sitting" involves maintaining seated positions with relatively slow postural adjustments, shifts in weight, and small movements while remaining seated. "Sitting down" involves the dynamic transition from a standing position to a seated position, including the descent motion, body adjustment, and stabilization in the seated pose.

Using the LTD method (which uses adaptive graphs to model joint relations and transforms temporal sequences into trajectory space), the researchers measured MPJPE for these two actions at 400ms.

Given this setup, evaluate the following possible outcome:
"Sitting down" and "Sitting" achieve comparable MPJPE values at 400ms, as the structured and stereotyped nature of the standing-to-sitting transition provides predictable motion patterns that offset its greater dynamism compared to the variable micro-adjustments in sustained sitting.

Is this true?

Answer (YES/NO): NO